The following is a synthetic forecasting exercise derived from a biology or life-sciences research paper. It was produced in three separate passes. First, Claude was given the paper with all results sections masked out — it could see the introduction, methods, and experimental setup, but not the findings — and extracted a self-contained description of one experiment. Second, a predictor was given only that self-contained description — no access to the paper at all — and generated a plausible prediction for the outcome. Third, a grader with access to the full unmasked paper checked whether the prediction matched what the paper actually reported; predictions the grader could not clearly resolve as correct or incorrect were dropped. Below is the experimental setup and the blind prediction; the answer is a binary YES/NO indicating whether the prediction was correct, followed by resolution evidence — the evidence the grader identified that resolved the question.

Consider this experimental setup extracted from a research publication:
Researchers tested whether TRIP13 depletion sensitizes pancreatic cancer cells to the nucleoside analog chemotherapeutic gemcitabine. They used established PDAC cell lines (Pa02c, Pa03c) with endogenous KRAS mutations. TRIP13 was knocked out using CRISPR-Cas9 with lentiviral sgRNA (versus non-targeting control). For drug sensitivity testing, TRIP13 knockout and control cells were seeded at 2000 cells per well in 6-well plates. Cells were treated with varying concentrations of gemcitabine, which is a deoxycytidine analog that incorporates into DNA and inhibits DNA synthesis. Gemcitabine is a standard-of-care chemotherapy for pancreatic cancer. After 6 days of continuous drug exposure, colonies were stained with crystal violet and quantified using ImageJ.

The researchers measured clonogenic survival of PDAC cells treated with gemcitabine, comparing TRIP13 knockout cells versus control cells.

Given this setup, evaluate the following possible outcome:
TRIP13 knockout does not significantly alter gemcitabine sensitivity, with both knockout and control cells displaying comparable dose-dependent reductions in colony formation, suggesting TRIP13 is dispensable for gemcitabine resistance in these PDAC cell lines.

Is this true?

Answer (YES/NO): NO